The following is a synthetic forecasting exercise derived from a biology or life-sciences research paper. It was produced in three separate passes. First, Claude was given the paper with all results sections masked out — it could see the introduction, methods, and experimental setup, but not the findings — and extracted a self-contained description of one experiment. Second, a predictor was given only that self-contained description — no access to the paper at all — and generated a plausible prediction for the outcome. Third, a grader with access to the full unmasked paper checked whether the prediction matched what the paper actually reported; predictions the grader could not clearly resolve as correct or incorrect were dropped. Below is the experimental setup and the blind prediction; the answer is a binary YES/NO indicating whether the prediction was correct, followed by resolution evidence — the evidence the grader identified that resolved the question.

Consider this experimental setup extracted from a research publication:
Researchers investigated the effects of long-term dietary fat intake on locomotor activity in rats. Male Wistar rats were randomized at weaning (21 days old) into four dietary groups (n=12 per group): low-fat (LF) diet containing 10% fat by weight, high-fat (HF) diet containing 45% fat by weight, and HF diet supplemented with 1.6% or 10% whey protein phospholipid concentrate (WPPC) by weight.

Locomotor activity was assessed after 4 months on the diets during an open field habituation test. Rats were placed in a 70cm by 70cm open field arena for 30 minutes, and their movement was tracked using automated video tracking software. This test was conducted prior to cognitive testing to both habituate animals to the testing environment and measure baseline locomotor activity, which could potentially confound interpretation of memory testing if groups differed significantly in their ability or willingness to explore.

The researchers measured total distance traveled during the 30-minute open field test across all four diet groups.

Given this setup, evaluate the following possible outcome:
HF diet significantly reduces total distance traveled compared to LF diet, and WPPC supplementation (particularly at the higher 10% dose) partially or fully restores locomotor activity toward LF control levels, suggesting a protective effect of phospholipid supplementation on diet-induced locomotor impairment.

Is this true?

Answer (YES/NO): NO